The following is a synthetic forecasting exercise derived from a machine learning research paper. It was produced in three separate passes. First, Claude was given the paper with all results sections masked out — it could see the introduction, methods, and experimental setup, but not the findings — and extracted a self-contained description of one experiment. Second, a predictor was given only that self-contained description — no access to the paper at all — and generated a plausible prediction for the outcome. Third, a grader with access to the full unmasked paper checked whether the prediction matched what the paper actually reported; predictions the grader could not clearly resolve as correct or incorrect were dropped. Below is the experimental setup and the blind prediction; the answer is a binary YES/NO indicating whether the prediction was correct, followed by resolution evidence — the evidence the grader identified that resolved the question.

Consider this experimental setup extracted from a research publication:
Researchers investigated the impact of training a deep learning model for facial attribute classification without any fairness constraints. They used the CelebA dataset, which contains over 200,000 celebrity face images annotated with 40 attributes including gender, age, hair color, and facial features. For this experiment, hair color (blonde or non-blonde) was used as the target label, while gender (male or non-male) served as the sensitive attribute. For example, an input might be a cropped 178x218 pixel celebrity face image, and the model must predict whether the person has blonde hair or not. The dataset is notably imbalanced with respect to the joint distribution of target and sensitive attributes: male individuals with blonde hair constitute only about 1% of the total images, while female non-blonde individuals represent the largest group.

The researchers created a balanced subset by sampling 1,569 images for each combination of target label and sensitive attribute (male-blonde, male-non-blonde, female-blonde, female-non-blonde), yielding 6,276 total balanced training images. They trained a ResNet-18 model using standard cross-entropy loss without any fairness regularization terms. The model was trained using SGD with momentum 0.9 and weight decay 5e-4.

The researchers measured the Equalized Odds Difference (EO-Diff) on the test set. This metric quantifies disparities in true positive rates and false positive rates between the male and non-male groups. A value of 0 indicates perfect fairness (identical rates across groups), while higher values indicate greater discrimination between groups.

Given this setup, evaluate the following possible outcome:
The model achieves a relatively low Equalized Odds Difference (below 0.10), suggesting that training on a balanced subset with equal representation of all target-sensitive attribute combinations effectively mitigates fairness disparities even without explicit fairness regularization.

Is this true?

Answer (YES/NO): NO